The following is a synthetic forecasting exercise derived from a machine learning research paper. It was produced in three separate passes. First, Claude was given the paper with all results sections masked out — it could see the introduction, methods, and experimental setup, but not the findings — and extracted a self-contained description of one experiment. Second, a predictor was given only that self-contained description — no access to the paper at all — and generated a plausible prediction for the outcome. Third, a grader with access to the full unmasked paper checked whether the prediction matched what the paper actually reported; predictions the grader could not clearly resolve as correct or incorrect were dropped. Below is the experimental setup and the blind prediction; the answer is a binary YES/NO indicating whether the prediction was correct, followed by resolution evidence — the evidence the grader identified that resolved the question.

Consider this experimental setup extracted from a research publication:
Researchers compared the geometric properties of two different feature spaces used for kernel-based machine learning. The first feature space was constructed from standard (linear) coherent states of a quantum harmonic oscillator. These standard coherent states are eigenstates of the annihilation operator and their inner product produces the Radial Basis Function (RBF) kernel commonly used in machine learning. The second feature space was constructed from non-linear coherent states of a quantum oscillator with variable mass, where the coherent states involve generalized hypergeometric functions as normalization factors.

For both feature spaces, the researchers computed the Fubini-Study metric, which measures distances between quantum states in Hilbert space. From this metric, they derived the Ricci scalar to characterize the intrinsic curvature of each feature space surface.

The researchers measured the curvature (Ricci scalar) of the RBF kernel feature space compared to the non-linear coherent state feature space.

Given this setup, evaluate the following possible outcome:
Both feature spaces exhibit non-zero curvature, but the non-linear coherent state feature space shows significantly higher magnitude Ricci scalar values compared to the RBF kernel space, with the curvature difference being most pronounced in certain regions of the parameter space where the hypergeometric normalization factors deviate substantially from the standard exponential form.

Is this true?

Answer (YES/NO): NO